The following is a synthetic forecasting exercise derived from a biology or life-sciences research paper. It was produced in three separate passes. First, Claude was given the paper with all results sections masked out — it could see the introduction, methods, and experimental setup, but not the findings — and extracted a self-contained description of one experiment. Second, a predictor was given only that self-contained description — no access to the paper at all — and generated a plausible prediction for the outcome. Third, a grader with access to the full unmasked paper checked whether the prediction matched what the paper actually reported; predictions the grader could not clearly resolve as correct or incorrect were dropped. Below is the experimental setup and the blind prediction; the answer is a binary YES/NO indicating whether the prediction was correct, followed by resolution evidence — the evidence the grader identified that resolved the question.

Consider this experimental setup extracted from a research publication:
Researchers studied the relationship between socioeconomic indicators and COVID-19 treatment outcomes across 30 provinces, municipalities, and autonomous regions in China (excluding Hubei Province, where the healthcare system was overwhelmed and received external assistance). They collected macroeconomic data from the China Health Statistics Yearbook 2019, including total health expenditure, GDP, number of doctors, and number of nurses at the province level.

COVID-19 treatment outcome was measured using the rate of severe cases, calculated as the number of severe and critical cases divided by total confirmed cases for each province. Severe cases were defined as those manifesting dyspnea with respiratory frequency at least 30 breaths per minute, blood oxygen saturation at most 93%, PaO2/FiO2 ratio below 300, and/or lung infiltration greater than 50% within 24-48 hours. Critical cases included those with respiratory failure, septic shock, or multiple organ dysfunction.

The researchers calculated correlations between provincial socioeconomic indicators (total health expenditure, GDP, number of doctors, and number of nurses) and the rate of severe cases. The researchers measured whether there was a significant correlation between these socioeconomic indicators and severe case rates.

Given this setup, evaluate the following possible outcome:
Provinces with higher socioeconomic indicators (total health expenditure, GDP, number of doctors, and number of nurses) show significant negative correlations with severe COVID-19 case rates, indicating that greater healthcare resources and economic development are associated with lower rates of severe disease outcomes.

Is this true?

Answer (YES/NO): YES